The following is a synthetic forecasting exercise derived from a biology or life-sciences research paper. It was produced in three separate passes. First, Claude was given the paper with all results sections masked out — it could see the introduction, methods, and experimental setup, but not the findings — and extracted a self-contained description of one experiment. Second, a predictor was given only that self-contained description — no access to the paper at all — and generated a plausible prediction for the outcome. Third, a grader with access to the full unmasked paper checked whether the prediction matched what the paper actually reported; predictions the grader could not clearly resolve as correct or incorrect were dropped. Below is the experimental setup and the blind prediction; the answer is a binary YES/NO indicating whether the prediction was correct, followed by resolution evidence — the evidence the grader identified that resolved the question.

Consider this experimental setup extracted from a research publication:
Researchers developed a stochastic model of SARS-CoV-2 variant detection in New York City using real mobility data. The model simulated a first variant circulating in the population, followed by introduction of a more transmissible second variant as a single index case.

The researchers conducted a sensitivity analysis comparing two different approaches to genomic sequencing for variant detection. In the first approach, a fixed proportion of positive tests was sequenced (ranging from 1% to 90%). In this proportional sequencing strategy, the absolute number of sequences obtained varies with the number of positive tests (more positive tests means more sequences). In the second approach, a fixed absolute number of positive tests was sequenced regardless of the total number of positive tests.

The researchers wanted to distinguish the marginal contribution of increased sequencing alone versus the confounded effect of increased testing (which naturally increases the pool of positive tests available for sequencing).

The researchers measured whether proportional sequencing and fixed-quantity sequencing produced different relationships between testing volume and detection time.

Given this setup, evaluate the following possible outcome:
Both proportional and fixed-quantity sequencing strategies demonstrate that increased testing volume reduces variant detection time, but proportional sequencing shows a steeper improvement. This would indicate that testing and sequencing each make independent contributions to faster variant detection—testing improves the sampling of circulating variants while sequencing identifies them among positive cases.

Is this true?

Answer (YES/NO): NO